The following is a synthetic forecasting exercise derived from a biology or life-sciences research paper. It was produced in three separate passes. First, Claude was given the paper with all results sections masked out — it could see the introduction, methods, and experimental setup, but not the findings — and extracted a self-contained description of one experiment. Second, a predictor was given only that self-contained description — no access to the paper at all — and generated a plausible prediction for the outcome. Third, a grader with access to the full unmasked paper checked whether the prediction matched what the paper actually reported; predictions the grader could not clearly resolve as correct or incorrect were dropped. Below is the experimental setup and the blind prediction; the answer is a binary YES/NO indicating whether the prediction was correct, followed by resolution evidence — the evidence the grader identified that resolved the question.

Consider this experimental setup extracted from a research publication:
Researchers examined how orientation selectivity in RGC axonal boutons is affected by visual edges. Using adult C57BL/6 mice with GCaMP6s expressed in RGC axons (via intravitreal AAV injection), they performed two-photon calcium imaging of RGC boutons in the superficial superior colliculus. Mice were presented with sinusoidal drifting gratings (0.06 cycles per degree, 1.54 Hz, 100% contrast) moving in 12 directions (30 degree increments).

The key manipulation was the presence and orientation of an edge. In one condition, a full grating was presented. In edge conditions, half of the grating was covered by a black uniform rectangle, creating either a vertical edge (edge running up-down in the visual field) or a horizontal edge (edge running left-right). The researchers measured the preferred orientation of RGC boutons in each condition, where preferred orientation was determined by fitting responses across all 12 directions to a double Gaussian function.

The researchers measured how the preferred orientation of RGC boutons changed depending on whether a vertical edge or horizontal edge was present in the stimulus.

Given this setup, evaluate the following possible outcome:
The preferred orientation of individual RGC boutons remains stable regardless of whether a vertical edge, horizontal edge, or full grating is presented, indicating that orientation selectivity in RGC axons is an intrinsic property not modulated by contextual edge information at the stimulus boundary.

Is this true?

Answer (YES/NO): NO